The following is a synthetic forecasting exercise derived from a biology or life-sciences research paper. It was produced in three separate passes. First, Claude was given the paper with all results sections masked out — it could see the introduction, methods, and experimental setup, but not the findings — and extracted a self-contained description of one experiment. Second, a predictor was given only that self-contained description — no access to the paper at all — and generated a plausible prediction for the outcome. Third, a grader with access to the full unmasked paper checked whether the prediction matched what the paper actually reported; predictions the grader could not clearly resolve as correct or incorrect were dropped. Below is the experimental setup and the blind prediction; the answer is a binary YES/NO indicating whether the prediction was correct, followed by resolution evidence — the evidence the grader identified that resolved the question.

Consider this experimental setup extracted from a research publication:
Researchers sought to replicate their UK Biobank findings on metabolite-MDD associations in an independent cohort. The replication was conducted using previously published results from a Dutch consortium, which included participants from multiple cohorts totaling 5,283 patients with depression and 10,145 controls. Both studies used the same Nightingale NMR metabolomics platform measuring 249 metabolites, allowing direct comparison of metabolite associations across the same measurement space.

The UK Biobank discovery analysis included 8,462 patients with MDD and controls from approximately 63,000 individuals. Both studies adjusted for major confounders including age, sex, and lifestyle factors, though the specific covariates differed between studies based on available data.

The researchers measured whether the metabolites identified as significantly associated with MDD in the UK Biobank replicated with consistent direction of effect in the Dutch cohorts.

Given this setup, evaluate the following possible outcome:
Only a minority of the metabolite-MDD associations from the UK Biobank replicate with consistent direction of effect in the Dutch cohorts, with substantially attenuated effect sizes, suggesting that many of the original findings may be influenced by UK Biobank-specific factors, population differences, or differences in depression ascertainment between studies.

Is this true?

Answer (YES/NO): NO